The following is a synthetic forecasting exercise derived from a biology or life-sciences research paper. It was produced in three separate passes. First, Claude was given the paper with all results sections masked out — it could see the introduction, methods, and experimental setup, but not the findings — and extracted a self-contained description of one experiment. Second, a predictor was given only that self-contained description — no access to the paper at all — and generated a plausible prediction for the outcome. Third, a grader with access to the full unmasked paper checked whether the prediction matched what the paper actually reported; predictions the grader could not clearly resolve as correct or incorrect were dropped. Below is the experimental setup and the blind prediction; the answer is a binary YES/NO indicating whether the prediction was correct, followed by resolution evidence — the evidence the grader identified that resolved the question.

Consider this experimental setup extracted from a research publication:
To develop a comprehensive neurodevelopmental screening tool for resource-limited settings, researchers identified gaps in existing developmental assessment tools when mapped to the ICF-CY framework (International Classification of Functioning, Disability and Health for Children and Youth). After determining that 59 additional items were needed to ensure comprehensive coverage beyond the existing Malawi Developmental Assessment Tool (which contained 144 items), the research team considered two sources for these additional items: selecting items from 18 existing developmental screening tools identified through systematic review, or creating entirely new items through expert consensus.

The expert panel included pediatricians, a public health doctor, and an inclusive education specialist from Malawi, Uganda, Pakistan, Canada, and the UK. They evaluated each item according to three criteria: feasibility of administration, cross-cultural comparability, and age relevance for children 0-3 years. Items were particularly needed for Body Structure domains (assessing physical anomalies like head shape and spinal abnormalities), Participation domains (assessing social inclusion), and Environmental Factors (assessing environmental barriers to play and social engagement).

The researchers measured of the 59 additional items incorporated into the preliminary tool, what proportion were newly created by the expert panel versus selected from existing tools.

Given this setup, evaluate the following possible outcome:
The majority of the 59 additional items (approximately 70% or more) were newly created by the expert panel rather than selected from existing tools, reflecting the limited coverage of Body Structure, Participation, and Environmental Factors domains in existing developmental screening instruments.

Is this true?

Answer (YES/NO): NO